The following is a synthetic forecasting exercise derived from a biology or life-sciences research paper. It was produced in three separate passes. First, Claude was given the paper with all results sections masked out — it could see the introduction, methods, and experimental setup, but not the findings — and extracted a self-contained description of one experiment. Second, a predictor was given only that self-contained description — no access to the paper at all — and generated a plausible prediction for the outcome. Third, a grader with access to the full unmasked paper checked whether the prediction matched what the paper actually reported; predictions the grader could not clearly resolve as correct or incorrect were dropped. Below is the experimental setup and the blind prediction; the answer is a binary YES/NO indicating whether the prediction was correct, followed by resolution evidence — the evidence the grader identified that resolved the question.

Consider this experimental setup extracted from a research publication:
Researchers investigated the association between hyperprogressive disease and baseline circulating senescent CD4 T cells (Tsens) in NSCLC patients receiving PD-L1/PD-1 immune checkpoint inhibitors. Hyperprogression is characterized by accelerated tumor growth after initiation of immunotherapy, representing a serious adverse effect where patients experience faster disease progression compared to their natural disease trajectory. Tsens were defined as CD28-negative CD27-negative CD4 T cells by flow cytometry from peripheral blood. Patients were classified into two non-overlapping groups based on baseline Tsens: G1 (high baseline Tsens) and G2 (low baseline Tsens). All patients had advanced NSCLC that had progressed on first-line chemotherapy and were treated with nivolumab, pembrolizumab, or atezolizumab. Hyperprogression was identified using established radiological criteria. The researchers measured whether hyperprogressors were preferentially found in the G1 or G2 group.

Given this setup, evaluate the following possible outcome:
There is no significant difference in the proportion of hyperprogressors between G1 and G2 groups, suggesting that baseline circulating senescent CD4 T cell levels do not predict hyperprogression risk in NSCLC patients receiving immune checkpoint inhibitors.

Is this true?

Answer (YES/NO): NO